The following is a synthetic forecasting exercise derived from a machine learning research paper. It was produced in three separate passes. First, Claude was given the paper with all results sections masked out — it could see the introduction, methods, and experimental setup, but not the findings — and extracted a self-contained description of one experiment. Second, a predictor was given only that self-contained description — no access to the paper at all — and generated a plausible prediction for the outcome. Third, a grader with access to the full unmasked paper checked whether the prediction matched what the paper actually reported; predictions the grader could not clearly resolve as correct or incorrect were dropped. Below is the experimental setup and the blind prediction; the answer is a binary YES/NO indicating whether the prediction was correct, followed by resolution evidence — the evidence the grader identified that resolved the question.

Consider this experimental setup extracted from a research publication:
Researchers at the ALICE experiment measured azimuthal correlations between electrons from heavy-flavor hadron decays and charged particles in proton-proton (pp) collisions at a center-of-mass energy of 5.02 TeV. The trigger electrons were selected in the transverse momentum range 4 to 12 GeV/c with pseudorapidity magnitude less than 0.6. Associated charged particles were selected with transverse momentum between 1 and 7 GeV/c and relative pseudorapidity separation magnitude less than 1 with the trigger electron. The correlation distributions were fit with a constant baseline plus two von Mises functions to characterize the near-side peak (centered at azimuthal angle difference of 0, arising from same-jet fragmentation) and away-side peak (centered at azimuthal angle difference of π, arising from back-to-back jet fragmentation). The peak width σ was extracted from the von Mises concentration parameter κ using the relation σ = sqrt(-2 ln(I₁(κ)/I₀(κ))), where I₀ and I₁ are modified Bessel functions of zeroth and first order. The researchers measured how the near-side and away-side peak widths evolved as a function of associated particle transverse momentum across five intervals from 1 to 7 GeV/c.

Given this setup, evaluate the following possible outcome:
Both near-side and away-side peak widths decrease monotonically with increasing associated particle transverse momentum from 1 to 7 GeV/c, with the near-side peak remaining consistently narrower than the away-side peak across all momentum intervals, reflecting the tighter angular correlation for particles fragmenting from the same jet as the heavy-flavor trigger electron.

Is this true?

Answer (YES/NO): NO